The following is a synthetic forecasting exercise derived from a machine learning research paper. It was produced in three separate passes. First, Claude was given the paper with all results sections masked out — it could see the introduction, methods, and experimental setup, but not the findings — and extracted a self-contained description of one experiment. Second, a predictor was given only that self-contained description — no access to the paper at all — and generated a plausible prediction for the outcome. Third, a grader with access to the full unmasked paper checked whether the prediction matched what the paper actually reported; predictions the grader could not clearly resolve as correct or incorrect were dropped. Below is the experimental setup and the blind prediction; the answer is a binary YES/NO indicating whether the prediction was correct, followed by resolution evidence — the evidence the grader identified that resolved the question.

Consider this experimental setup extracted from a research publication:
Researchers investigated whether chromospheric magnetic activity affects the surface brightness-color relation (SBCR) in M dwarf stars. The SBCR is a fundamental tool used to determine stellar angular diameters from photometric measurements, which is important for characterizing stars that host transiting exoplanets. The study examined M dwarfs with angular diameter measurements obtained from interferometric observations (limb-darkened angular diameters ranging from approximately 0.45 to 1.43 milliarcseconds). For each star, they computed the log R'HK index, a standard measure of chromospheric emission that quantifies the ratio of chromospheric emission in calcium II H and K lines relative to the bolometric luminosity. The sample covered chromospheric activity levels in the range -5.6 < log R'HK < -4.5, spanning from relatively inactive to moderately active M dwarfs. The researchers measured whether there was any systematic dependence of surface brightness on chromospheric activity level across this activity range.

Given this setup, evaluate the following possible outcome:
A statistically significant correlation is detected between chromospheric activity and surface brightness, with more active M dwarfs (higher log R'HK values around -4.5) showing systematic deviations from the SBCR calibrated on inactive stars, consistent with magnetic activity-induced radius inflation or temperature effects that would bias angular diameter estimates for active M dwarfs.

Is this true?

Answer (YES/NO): NO